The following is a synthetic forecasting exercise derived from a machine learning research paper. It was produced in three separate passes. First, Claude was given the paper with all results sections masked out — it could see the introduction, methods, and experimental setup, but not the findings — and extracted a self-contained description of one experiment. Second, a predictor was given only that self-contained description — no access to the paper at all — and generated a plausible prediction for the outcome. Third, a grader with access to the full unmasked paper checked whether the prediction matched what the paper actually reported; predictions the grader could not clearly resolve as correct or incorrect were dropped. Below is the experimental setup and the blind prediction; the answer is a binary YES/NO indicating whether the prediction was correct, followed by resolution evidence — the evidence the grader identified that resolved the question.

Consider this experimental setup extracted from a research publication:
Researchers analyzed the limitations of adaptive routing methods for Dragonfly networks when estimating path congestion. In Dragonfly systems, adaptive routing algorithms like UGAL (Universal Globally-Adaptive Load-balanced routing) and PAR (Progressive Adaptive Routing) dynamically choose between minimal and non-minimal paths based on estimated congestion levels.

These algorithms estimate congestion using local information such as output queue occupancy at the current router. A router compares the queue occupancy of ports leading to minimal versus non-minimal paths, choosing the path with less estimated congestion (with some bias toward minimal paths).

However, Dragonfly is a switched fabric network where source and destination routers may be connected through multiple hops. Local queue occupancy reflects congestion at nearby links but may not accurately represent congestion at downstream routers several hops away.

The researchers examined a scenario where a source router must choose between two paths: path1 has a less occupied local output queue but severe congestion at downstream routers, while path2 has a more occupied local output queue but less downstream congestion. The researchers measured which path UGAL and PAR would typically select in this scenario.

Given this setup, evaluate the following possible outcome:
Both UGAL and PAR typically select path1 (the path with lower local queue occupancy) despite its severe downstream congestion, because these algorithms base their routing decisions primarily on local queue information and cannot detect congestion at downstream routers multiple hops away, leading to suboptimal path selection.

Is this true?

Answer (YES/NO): YES